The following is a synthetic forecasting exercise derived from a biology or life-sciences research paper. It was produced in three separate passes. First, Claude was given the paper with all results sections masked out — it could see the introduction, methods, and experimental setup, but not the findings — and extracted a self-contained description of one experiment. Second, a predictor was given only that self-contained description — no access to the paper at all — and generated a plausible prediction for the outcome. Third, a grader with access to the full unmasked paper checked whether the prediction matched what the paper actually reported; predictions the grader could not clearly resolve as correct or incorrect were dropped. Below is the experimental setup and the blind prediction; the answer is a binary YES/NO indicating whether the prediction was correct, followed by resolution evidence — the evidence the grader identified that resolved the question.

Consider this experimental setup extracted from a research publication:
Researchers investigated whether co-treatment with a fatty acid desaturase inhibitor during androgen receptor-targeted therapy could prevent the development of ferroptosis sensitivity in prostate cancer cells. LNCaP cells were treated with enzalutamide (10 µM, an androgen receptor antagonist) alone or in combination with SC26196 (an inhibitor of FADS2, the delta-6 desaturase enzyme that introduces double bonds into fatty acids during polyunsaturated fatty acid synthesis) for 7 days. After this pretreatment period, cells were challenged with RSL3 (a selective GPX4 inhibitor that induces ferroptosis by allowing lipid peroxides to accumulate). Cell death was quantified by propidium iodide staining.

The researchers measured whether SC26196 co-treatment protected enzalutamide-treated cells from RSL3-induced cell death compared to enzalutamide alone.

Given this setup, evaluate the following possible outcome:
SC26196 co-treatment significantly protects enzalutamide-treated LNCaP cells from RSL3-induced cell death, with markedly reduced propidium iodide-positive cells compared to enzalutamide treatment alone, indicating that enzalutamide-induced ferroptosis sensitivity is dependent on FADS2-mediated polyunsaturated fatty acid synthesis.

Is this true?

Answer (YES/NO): YES